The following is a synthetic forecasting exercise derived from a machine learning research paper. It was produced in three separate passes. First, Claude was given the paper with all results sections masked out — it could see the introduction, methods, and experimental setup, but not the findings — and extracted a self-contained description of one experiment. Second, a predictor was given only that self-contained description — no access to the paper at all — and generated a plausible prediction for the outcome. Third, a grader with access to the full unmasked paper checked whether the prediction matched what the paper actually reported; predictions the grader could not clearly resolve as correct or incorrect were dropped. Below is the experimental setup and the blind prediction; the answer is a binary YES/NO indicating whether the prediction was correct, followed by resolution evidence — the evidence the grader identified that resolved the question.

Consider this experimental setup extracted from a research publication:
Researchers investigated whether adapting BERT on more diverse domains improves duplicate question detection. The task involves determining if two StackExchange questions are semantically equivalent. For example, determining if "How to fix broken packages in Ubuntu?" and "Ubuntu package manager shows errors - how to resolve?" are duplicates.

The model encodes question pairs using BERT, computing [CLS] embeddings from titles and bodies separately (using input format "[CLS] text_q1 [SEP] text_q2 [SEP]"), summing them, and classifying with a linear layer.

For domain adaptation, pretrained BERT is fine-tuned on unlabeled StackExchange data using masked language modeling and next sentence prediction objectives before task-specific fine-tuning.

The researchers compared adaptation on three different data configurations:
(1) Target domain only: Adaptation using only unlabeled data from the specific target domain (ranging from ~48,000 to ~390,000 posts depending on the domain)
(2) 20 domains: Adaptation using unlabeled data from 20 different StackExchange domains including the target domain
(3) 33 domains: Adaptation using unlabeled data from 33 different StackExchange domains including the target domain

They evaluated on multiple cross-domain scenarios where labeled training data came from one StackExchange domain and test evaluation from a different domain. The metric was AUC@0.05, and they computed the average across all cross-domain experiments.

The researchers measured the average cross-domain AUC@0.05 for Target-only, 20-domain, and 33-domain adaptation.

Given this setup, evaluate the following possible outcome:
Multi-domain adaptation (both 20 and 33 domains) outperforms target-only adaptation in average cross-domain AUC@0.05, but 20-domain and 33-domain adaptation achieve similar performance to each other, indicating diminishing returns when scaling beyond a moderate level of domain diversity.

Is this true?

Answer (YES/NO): NO